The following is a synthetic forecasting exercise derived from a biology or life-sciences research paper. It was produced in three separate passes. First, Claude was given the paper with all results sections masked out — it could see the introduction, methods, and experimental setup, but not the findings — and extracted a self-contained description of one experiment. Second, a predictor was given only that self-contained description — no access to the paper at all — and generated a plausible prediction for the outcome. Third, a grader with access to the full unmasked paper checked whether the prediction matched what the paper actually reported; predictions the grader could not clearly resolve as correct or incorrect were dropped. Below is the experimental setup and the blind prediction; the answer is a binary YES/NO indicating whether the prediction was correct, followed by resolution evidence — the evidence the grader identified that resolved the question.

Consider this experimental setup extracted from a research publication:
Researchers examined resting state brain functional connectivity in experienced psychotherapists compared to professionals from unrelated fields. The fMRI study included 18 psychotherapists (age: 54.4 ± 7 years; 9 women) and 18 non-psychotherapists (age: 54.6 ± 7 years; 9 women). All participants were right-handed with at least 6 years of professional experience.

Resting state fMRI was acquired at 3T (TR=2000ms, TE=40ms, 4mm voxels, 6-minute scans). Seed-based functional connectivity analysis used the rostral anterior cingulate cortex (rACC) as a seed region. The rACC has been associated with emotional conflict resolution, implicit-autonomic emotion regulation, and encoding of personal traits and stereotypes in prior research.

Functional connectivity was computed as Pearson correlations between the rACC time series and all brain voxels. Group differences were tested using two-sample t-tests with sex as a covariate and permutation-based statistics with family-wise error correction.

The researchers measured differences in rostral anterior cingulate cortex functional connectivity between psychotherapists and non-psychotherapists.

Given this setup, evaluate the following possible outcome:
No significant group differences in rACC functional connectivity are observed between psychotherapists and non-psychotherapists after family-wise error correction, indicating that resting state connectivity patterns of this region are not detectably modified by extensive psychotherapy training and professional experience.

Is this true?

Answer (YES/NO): NO